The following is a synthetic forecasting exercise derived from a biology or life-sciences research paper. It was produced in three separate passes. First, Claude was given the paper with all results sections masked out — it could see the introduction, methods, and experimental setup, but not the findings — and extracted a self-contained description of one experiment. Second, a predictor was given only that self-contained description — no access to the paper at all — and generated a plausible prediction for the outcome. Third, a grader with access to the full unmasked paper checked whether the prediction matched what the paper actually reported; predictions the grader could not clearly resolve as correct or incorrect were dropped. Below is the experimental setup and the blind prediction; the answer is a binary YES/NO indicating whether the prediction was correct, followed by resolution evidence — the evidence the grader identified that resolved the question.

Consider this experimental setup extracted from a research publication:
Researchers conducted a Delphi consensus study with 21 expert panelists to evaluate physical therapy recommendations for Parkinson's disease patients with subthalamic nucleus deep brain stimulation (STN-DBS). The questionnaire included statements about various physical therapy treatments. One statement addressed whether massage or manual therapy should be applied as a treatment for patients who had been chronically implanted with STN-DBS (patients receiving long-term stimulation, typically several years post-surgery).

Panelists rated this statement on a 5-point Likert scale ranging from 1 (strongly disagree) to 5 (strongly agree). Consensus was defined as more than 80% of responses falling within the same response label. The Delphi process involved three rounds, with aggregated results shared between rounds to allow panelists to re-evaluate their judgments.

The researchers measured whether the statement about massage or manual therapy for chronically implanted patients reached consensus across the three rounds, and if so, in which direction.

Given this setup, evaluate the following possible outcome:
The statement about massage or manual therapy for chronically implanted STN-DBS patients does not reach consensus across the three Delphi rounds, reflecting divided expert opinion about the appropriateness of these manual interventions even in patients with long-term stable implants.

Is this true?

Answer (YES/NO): NO